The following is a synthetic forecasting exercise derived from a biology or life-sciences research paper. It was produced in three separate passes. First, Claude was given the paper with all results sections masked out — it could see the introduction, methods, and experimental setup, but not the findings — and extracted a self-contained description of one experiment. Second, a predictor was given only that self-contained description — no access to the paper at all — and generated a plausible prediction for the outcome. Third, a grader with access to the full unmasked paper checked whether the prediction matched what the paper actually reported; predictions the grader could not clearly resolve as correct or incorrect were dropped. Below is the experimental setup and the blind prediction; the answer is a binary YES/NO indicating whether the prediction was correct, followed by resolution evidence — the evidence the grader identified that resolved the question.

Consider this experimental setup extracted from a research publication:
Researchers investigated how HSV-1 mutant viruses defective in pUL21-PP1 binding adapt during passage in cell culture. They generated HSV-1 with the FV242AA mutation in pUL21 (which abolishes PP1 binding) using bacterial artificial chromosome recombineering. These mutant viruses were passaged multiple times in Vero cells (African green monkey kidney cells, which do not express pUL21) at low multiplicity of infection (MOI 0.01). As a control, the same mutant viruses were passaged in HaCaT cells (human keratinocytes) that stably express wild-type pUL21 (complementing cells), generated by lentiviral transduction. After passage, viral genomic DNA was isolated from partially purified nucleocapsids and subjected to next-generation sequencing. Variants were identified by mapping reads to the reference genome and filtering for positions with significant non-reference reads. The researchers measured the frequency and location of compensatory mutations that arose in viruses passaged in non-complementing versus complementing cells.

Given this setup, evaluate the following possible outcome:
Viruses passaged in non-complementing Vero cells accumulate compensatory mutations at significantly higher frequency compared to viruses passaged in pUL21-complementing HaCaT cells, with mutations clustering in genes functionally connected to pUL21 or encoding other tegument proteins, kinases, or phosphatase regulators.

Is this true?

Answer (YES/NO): YES